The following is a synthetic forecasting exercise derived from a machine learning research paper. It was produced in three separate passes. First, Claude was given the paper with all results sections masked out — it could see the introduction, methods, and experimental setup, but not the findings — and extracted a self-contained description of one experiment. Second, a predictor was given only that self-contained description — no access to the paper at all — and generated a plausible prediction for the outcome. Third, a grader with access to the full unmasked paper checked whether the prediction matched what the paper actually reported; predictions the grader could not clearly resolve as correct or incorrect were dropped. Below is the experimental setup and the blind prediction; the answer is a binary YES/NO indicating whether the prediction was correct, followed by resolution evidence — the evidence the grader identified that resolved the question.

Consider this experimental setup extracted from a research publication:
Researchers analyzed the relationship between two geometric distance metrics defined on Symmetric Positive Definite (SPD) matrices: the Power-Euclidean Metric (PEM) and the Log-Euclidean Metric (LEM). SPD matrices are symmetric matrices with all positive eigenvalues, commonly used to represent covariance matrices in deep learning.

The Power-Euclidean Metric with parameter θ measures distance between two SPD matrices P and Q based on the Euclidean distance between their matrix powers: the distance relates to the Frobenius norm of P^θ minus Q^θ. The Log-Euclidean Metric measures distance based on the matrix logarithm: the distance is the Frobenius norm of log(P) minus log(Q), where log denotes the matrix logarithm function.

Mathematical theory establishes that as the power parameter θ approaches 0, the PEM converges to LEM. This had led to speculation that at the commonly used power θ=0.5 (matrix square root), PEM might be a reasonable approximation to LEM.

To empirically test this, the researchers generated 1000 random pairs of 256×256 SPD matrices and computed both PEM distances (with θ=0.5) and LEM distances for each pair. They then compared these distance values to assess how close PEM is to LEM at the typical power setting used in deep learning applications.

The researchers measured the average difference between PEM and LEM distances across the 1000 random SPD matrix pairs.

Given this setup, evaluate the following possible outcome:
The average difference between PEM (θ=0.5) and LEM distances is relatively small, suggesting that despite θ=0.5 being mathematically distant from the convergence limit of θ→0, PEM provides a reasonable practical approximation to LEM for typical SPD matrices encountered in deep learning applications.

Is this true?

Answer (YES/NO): NO